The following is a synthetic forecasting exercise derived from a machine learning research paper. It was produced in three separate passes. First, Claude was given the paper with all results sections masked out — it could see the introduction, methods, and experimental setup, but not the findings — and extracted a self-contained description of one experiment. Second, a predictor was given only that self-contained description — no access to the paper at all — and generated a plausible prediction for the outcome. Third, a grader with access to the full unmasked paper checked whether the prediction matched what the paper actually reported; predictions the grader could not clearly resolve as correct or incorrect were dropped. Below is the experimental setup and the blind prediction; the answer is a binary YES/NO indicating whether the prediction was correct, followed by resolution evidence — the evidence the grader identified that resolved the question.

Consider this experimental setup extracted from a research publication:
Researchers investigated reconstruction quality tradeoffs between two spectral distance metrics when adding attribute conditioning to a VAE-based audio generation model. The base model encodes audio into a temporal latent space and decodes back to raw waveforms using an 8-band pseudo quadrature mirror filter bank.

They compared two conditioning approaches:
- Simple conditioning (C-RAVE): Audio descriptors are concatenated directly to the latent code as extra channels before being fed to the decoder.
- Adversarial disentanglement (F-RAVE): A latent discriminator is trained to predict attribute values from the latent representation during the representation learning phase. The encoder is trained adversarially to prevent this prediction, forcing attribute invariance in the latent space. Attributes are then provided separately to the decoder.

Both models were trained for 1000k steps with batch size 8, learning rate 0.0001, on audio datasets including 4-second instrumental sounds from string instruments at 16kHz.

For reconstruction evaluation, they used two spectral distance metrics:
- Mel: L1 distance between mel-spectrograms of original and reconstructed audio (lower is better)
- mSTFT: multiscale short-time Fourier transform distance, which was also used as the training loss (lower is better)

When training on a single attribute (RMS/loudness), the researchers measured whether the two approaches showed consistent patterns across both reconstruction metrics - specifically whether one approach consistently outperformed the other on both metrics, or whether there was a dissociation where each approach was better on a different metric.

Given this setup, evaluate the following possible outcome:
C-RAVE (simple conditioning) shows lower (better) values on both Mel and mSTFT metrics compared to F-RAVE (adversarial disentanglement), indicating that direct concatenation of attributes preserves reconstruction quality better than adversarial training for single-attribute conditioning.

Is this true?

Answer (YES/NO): NO